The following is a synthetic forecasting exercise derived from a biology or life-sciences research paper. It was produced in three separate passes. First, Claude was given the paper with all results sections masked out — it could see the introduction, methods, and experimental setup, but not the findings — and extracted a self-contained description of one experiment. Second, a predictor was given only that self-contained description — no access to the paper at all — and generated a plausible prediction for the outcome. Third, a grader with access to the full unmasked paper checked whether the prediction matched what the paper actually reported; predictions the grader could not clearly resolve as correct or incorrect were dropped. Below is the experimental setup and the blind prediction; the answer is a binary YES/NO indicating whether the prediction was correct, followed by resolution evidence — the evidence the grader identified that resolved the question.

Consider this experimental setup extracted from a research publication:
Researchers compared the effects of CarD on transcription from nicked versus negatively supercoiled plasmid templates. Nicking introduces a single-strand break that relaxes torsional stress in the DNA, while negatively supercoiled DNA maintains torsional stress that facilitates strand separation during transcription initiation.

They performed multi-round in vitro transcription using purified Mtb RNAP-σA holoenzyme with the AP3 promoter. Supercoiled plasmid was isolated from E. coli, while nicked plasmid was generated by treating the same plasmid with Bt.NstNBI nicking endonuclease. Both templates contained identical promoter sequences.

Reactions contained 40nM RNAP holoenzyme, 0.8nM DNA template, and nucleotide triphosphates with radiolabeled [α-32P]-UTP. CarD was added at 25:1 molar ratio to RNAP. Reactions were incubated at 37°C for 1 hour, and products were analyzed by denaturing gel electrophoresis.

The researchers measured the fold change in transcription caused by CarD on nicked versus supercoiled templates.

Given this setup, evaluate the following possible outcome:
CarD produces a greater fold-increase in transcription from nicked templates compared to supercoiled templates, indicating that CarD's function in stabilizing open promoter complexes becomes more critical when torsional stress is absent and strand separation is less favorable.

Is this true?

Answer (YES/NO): YES